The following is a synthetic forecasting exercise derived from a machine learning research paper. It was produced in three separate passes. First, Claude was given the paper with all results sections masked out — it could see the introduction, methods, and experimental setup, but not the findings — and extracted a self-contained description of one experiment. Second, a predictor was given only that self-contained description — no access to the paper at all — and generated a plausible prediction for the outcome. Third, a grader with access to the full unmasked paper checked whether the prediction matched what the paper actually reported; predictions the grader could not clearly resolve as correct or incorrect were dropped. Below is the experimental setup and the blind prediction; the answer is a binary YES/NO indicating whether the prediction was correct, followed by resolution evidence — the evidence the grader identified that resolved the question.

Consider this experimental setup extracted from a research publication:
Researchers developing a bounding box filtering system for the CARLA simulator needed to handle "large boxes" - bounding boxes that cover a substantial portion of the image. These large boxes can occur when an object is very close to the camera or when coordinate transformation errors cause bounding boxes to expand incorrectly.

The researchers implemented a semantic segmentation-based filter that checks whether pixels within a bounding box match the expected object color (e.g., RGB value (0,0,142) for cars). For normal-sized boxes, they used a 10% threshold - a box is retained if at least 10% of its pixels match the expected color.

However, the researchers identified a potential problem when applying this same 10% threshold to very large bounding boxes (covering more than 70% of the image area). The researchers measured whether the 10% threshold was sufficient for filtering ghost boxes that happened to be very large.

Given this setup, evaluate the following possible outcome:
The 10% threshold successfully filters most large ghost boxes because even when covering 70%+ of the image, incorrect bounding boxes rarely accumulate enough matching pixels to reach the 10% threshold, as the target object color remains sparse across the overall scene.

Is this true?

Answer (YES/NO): NO